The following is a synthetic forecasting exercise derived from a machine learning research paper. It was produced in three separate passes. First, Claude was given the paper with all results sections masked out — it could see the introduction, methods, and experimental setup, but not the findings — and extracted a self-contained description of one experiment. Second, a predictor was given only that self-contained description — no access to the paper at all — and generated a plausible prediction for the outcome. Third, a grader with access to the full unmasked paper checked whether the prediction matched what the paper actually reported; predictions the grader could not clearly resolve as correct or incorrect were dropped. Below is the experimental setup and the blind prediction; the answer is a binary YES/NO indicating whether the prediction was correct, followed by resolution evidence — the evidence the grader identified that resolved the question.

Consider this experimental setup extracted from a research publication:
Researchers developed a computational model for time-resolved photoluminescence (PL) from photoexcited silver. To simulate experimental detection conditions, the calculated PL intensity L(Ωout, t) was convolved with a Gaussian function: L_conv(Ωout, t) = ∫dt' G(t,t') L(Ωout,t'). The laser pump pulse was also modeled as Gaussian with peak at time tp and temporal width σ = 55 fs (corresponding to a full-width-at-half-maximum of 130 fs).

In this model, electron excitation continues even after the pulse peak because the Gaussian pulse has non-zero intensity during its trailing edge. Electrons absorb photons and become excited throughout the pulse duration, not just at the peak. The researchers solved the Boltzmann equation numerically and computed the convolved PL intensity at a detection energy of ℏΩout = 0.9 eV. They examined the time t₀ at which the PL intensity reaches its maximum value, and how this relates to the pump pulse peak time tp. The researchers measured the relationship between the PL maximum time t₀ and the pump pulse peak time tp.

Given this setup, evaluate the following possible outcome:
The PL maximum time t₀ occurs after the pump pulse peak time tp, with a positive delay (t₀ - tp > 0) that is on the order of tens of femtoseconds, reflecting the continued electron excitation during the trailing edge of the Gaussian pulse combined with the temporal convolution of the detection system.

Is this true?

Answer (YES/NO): NO